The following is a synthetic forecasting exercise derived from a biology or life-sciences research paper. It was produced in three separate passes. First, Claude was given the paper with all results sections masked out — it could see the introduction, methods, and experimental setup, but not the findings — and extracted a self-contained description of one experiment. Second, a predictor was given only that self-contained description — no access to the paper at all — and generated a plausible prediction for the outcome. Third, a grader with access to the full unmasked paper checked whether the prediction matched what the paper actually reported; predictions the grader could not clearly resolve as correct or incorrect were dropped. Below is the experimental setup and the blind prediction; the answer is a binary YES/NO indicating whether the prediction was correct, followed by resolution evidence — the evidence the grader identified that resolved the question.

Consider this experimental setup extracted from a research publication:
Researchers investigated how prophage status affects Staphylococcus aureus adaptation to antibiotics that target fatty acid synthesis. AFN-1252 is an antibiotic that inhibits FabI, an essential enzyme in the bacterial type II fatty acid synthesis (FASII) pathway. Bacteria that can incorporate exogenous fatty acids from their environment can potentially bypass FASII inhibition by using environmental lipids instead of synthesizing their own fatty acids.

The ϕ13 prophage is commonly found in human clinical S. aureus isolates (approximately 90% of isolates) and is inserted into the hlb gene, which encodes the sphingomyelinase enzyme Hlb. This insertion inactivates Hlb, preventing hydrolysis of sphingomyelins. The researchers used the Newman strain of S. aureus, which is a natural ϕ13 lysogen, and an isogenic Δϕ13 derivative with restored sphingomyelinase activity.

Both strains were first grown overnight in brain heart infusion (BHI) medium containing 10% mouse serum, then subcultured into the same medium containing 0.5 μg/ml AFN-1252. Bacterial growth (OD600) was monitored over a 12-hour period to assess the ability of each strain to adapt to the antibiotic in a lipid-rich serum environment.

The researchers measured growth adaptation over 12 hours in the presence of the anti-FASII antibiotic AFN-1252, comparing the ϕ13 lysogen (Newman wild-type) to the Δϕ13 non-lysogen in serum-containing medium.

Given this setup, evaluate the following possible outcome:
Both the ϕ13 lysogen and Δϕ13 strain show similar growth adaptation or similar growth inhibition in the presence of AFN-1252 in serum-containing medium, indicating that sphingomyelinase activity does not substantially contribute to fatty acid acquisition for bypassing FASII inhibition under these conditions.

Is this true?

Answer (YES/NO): NO